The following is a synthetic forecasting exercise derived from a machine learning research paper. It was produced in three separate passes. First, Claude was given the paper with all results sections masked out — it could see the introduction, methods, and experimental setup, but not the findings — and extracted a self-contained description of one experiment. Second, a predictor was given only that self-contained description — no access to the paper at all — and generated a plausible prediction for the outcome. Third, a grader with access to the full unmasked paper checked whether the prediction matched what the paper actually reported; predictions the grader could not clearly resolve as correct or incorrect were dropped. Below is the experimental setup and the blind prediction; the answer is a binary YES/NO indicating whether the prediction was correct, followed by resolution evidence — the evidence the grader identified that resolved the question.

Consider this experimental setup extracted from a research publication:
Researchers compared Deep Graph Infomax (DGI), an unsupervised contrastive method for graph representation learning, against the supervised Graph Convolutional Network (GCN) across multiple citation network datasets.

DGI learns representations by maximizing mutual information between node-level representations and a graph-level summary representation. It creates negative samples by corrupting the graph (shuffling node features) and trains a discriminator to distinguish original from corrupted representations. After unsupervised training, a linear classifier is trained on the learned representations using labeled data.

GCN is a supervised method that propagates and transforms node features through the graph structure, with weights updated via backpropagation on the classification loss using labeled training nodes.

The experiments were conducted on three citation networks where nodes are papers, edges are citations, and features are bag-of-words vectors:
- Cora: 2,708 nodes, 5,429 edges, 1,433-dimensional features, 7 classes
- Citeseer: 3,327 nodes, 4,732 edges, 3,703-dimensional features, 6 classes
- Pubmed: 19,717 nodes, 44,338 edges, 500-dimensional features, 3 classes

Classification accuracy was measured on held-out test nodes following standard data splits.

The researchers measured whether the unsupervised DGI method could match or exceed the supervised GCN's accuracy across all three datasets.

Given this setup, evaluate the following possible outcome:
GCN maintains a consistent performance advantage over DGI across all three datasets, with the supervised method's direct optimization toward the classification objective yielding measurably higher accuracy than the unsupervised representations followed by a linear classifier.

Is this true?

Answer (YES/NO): NO